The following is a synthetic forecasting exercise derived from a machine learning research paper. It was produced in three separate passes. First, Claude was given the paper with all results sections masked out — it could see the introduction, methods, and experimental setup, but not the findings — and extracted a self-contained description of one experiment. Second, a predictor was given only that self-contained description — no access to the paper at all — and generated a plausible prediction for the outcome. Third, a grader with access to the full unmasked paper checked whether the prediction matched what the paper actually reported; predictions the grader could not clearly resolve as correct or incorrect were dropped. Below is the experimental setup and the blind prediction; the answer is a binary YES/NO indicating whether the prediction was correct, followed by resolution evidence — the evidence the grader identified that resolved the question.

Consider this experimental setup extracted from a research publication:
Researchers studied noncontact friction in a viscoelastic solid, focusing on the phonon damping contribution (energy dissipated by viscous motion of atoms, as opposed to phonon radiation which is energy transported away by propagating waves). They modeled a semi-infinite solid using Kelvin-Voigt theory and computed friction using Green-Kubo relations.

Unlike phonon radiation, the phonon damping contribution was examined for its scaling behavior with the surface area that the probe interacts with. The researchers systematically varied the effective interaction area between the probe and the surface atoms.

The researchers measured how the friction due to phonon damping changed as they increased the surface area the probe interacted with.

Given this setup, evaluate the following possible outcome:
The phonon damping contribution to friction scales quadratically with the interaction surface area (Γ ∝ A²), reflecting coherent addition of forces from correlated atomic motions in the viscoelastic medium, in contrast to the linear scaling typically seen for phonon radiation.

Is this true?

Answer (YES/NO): NO